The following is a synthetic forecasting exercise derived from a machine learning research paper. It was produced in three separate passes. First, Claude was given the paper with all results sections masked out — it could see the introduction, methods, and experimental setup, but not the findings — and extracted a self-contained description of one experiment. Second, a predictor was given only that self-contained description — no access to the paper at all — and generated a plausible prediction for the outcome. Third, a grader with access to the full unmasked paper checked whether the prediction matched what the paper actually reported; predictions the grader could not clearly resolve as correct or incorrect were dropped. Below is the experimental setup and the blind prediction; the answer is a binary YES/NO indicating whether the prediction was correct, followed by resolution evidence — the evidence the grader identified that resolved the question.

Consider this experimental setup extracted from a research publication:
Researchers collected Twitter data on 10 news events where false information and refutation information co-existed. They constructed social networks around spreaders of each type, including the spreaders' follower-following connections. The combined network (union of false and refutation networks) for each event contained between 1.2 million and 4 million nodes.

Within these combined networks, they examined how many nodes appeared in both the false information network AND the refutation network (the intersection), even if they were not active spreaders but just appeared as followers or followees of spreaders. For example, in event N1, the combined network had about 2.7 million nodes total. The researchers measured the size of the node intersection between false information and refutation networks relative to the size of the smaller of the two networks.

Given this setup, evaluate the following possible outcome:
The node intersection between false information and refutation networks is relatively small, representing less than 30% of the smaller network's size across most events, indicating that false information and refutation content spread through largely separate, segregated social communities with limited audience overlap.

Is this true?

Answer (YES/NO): YES